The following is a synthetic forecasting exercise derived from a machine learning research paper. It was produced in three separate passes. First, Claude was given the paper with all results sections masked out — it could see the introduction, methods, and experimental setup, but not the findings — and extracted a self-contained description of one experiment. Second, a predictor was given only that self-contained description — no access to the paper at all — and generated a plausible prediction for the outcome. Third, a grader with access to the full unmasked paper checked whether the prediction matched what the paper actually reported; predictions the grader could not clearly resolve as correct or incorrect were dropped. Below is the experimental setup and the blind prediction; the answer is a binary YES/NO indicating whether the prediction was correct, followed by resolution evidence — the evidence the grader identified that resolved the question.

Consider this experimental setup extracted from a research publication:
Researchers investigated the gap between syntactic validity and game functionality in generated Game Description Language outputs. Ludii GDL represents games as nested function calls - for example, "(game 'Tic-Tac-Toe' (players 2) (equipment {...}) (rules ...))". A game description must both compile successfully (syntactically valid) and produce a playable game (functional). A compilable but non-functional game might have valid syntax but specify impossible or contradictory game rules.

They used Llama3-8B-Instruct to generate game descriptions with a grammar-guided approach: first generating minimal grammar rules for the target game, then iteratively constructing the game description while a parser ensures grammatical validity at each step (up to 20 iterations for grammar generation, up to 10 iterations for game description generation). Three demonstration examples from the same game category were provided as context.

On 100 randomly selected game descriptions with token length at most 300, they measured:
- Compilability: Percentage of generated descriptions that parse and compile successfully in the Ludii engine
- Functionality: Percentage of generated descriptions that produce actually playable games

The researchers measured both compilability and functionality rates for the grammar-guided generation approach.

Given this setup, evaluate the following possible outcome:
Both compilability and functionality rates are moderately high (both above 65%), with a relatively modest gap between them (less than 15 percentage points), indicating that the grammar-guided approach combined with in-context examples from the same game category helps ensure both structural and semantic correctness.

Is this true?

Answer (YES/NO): NO